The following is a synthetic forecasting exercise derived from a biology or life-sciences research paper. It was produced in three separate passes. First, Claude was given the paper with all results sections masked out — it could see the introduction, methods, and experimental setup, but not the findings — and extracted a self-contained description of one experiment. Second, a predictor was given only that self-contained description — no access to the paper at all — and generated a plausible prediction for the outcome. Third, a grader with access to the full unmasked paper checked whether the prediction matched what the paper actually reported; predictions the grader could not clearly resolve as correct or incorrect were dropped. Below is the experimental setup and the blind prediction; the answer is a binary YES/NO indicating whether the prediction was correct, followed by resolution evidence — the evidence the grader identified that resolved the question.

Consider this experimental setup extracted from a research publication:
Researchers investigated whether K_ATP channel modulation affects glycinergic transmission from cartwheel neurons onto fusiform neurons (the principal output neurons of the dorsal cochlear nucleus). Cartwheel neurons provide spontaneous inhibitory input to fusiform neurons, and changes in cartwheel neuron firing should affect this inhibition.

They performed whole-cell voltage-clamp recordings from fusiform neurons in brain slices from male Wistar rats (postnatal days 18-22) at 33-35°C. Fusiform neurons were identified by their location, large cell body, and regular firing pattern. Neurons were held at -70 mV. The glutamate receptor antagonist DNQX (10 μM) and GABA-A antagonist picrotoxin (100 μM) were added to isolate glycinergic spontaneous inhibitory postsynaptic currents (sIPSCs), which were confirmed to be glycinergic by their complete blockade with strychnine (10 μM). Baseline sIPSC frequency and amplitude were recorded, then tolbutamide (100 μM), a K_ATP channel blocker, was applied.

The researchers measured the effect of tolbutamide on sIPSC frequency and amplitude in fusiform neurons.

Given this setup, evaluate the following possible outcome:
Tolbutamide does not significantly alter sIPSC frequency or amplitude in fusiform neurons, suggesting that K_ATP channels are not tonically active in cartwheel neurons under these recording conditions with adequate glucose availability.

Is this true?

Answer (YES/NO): NO